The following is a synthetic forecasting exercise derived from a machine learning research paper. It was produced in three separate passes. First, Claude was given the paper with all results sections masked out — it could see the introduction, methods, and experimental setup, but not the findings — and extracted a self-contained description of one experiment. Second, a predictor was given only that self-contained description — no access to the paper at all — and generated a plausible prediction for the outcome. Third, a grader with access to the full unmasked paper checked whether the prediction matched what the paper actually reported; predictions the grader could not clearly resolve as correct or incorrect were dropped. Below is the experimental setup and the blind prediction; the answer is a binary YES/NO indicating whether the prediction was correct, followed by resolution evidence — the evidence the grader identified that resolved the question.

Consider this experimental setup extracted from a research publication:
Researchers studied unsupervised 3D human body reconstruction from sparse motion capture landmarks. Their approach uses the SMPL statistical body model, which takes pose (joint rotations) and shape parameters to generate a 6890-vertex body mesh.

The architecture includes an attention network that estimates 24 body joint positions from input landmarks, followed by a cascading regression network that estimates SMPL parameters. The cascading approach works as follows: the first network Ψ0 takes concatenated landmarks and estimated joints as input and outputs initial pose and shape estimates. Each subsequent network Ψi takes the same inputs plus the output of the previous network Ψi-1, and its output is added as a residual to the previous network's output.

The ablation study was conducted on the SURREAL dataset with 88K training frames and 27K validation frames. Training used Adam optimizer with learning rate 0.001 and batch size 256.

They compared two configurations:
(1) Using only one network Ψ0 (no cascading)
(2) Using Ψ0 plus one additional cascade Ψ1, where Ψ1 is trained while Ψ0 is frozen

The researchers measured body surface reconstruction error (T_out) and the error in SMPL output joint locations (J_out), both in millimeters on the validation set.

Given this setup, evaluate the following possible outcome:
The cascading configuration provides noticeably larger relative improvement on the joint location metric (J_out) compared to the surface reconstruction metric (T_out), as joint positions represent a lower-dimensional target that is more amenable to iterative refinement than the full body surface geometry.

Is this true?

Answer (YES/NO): NO